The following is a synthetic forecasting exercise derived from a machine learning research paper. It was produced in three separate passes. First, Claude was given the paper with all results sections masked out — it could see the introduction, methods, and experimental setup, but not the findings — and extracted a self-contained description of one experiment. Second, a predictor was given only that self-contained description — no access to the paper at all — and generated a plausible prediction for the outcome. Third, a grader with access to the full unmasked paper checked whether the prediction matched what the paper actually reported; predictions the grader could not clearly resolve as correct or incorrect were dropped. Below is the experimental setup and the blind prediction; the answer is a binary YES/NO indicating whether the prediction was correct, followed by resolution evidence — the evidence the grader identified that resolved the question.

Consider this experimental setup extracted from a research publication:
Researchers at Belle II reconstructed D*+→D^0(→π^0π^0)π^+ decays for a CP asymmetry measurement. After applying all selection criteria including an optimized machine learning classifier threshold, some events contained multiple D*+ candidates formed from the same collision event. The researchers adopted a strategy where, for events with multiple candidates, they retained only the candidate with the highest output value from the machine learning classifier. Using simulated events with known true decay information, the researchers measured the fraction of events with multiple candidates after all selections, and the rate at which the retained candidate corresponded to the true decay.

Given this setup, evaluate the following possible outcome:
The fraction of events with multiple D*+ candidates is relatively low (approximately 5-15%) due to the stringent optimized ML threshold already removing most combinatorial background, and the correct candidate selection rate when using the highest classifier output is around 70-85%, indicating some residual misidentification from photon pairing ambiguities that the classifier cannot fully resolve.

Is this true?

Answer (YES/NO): YES